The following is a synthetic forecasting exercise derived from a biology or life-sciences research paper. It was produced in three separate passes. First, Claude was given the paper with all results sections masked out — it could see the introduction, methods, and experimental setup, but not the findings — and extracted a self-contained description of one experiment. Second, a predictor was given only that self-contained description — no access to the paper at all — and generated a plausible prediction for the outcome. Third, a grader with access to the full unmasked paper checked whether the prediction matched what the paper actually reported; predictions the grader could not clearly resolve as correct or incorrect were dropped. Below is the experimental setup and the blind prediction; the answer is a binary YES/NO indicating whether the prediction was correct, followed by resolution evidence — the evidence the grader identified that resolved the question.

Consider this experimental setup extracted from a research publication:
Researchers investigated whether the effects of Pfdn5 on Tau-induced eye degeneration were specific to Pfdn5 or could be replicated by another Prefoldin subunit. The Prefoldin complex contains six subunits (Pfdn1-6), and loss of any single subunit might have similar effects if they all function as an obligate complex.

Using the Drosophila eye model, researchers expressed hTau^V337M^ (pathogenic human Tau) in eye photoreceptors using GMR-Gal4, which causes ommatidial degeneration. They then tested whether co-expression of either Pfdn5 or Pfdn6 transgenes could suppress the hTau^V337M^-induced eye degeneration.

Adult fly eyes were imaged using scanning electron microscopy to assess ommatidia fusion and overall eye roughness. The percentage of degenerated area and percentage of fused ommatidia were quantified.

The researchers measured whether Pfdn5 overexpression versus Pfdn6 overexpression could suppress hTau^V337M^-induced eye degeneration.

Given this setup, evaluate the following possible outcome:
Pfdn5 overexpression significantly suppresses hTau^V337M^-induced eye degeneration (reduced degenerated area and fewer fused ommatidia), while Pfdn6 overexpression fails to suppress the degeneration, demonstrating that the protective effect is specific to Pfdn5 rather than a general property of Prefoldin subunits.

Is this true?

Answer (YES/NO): NO